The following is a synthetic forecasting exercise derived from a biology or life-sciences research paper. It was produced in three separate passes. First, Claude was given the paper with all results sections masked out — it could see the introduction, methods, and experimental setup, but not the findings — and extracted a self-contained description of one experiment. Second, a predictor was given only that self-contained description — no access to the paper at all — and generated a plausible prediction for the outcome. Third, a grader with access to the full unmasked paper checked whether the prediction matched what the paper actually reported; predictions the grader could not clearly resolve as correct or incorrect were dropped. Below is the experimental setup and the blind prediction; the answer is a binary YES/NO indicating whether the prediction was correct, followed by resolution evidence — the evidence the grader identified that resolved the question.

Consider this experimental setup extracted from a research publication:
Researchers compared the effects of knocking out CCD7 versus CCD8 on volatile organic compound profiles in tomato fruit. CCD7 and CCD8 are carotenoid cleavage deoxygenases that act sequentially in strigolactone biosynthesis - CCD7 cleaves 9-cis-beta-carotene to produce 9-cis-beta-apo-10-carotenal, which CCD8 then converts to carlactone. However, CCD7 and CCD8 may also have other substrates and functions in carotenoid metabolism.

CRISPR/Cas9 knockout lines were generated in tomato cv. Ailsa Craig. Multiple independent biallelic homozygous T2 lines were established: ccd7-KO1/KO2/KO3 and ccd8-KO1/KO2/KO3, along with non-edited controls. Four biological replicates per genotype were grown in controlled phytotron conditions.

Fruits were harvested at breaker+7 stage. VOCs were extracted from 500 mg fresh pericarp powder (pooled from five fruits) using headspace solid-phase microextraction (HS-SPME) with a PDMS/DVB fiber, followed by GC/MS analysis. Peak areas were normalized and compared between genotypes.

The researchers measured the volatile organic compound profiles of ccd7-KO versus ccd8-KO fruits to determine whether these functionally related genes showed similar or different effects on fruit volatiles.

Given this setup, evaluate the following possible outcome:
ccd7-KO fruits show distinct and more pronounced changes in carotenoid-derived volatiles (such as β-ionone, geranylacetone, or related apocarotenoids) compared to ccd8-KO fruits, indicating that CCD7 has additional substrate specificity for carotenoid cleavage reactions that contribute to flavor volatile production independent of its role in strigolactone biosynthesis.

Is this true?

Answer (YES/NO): NO